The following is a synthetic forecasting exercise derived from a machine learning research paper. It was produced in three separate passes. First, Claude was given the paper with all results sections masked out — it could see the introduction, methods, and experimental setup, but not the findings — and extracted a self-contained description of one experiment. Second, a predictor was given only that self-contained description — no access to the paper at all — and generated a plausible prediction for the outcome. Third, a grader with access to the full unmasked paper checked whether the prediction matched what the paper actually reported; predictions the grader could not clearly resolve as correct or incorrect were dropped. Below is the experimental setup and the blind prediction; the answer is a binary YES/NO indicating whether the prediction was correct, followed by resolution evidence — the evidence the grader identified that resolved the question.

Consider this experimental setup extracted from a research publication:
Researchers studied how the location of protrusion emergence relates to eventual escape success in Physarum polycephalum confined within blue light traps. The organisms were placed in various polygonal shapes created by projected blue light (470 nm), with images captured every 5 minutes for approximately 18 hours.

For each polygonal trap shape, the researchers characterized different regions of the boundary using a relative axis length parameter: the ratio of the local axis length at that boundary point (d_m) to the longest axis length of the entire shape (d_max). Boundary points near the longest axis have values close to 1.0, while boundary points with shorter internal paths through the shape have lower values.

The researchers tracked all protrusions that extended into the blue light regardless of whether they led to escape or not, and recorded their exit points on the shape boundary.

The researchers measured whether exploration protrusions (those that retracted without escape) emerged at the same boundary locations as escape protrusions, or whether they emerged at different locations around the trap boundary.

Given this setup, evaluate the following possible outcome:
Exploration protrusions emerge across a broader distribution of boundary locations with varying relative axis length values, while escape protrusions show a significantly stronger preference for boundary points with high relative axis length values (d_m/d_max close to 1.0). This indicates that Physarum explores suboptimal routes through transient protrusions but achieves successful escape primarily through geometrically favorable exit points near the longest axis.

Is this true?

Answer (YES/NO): YES